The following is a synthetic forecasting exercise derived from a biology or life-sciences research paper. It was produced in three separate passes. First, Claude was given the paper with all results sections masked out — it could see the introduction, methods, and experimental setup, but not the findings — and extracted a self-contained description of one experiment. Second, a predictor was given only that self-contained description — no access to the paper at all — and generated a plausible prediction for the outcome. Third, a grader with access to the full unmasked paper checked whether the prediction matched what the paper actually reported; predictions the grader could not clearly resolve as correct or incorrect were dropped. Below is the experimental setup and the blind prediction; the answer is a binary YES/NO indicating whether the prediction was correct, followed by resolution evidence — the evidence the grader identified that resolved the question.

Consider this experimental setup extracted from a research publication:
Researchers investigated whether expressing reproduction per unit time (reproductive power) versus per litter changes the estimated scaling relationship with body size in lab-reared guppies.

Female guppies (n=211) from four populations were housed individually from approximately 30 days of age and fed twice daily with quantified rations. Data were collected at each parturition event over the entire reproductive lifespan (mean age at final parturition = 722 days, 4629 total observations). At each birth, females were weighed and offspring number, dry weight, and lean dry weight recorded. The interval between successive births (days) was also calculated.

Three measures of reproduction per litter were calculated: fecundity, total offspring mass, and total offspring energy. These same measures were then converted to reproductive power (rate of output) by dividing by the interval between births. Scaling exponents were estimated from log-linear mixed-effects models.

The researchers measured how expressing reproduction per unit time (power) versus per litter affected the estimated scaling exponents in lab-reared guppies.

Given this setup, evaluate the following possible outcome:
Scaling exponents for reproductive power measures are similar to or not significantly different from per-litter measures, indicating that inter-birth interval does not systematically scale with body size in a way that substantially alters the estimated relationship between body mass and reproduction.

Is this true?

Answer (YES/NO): NO